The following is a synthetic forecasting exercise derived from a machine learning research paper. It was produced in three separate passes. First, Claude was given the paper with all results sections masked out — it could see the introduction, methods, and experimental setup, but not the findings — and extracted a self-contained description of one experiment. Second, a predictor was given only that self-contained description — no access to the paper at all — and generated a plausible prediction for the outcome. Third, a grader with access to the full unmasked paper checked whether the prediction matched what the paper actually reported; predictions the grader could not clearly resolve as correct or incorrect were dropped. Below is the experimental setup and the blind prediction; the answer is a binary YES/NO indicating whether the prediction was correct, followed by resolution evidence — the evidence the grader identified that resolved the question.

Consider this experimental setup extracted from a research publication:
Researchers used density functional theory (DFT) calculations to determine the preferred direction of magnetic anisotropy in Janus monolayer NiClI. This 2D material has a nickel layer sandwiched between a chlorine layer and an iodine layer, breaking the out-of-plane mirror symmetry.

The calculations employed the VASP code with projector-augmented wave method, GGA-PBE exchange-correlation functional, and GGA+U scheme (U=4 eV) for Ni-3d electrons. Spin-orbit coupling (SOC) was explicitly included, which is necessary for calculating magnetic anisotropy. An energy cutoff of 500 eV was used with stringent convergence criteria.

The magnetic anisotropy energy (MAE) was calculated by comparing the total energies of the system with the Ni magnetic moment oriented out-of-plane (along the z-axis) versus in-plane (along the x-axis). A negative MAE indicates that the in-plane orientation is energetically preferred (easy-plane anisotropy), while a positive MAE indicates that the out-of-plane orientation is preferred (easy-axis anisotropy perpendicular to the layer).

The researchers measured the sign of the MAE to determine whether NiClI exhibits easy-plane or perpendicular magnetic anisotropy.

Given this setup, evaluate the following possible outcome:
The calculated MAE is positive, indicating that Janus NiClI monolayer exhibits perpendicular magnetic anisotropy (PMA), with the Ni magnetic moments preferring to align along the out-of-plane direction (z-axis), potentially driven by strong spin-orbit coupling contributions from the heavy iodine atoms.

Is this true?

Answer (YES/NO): NO